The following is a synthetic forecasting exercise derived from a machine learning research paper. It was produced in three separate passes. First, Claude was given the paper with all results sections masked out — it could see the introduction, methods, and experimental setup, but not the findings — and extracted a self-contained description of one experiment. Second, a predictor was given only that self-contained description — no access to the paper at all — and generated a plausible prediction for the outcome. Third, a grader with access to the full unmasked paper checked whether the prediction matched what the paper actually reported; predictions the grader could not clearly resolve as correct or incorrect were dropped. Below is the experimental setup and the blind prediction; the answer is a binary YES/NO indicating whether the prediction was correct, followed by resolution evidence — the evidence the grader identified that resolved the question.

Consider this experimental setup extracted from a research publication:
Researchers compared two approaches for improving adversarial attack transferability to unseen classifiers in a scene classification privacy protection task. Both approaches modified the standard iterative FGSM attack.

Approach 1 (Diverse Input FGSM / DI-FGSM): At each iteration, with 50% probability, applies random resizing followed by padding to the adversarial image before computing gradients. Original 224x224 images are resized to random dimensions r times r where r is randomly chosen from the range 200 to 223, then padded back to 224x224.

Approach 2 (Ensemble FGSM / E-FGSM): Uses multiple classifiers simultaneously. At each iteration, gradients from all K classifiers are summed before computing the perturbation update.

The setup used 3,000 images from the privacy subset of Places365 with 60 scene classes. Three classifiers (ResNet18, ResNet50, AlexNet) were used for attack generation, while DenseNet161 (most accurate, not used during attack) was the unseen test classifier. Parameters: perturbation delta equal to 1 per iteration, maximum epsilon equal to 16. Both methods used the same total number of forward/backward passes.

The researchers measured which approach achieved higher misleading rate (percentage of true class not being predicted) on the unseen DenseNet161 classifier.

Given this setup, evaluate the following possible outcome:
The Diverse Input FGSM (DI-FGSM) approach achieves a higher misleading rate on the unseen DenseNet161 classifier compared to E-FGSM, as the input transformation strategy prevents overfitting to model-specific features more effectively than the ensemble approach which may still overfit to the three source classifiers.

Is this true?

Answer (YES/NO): YES